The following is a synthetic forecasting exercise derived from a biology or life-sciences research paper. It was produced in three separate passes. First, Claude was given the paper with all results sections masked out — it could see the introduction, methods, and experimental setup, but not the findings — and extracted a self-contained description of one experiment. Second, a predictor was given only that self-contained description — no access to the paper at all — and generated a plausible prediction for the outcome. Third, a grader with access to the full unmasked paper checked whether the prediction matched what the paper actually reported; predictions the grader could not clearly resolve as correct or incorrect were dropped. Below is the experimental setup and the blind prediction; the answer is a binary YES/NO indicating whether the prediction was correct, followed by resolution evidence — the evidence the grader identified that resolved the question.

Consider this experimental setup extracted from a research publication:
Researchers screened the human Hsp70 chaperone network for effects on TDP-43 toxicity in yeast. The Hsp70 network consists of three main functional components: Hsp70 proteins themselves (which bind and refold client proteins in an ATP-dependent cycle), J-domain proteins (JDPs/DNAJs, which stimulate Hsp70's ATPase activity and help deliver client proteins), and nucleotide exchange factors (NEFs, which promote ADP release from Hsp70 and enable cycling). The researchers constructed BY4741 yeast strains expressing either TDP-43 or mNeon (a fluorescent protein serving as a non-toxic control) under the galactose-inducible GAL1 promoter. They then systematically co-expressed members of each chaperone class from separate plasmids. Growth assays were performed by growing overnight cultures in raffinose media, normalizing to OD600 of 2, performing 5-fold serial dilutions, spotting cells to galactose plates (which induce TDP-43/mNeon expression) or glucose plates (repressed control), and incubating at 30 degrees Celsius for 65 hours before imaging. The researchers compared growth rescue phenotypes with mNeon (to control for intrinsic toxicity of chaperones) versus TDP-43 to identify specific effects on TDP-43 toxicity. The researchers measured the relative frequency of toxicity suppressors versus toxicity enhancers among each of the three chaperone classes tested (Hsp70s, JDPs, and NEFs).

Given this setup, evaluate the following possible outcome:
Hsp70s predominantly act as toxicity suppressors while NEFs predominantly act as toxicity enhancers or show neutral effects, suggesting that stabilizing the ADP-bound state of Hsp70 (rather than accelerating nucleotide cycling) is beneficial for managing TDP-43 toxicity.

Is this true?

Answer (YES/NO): NO